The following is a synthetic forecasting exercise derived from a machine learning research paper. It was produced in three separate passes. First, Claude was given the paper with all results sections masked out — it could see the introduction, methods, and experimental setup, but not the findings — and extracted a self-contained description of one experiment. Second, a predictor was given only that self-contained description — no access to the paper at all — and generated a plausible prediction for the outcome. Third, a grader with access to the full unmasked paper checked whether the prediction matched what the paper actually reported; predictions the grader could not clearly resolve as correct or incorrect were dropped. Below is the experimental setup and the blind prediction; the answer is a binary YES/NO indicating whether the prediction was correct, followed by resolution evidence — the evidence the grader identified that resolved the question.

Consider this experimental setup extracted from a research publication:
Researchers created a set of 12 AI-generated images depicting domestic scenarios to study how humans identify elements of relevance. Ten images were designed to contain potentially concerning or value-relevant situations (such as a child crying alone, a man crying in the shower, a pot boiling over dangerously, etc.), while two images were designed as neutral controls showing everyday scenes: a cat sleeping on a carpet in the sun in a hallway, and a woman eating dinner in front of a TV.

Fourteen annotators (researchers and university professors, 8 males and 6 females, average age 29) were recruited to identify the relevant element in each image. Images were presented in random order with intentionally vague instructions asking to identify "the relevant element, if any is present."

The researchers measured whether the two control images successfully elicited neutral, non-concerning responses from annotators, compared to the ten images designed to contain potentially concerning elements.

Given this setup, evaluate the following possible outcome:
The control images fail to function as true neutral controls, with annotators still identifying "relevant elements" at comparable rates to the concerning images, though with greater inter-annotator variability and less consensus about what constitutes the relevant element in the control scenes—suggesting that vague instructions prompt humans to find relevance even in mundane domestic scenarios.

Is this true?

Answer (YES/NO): NO